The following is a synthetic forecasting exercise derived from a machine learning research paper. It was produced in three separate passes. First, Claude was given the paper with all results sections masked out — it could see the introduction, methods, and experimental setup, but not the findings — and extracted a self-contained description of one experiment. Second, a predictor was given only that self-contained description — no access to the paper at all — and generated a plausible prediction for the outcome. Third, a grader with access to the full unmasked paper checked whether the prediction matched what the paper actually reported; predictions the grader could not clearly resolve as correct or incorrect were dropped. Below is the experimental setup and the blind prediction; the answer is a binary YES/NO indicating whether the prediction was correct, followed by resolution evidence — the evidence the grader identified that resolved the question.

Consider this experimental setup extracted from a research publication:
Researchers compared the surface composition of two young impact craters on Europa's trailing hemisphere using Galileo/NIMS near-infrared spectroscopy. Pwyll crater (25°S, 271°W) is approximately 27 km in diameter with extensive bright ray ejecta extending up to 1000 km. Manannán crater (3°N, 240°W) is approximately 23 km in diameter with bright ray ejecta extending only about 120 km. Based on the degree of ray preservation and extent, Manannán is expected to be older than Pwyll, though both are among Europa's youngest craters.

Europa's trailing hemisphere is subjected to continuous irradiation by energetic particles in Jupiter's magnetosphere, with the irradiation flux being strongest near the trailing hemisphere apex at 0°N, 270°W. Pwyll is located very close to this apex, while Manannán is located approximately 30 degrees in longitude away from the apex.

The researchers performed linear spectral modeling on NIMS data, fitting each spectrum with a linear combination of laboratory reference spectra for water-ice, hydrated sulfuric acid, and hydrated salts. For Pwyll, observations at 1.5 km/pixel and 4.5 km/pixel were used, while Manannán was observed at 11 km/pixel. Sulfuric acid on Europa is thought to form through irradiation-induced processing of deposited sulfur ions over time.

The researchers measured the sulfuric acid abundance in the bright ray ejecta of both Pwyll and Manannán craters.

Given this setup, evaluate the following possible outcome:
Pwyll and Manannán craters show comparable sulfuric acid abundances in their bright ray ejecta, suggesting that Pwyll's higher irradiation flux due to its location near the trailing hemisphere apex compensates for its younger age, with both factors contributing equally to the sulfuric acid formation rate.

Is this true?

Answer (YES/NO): NO